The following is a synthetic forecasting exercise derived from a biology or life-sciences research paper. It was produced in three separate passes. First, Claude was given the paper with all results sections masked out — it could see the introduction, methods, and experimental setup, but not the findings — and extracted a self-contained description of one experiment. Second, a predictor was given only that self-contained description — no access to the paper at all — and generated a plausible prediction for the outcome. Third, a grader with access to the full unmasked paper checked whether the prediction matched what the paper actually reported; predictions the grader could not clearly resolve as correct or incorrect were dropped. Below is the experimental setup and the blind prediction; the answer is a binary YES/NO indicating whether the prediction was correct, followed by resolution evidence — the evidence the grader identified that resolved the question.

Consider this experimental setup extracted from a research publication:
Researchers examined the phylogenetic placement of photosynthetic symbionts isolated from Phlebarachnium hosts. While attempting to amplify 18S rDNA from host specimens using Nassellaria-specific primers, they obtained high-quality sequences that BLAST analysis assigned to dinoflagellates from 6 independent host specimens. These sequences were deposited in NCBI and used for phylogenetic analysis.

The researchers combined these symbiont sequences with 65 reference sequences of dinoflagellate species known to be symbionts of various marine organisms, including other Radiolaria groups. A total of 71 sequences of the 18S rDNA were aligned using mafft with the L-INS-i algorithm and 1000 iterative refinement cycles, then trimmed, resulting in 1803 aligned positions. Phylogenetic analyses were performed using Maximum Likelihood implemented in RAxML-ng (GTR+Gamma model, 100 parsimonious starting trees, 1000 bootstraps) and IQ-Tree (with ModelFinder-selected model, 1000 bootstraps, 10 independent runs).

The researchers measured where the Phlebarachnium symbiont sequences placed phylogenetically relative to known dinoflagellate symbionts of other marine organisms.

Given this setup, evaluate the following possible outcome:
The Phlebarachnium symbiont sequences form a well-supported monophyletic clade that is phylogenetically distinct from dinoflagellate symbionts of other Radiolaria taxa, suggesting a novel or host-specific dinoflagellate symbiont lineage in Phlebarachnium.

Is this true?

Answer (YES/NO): NO